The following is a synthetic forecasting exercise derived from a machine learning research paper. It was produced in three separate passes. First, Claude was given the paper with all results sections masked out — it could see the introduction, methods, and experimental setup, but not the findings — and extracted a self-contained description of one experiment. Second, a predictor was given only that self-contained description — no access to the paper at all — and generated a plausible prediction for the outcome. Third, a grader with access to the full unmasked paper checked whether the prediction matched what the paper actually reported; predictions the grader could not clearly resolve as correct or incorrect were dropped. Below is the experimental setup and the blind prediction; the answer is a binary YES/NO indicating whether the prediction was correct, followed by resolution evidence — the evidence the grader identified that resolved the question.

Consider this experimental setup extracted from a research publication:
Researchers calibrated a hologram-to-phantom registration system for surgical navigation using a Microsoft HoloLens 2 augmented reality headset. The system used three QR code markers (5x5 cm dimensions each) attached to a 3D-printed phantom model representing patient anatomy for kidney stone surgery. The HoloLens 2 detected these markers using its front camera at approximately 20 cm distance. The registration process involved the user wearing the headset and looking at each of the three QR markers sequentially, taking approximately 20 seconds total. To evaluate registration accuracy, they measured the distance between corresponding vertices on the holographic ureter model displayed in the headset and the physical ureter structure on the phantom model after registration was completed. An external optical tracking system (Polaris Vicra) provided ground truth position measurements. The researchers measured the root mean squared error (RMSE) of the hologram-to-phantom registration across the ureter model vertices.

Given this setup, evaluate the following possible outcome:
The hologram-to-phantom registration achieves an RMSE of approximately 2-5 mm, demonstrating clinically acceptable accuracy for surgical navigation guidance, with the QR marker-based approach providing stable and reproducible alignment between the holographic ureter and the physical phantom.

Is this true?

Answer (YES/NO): YES